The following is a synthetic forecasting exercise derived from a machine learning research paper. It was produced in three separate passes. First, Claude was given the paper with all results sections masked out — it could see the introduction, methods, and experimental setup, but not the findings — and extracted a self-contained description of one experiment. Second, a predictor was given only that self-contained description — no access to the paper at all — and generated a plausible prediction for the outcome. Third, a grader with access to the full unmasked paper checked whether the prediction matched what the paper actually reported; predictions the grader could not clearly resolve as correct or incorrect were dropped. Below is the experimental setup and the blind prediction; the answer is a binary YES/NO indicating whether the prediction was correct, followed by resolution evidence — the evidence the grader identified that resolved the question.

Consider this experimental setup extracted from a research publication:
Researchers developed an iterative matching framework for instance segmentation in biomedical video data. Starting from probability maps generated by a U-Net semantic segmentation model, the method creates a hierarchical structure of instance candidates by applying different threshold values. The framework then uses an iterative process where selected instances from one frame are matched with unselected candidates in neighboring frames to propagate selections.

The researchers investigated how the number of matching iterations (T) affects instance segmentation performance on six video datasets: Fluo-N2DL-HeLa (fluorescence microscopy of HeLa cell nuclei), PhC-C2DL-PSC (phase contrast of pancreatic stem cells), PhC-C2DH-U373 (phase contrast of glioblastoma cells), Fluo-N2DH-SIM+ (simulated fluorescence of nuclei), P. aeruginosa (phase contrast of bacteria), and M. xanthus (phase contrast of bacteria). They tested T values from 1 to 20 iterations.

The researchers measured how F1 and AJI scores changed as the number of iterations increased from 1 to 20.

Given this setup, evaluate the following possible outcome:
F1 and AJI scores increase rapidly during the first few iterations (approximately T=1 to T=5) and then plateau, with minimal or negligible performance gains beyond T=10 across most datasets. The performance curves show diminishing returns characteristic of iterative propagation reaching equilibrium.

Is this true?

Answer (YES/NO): NO